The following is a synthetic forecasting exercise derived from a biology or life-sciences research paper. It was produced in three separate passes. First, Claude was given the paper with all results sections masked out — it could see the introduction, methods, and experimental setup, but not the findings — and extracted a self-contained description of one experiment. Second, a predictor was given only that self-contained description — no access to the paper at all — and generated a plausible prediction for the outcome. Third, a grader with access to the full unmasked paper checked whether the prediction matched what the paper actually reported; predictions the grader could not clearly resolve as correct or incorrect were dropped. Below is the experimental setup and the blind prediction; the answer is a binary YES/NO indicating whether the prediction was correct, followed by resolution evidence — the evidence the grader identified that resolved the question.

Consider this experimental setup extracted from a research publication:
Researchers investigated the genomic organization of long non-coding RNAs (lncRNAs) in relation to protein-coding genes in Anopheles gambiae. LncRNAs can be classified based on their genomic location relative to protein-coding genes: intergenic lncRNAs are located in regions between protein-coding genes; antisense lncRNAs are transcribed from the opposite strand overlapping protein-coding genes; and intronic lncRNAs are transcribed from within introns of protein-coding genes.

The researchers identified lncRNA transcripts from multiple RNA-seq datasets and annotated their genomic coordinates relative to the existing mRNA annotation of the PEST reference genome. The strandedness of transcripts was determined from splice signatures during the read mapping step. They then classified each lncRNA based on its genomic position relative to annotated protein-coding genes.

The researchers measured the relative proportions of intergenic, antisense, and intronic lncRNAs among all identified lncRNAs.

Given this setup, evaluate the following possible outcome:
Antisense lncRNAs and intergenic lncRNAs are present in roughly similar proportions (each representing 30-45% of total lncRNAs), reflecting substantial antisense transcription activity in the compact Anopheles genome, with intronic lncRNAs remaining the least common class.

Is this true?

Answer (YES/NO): NO